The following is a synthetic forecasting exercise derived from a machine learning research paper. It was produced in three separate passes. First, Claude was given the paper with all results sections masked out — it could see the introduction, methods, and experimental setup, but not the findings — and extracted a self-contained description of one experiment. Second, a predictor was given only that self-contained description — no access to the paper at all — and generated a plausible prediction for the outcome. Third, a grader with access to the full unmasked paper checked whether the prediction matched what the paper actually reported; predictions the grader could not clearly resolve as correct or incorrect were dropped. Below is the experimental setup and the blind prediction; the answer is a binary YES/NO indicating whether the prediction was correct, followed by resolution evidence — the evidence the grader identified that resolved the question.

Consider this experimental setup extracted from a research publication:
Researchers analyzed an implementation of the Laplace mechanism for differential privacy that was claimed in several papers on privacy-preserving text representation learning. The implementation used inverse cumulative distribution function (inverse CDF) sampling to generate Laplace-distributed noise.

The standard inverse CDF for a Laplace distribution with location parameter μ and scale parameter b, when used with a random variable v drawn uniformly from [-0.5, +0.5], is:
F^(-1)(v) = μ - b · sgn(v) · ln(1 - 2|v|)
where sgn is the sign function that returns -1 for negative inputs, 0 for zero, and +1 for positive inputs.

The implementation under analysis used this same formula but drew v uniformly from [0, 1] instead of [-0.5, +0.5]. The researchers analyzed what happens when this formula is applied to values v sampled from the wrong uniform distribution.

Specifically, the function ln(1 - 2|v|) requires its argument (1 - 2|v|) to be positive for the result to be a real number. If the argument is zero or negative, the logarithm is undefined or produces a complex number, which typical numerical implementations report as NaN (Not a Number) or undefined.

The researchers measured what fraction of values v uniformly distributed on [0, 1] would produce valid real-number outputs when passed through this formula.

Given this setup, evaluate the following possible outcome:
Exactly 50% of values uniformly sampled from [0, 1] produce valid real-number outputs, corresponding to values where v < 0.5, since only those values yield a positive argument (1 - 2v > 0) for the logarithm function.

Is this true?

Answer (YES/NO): YES